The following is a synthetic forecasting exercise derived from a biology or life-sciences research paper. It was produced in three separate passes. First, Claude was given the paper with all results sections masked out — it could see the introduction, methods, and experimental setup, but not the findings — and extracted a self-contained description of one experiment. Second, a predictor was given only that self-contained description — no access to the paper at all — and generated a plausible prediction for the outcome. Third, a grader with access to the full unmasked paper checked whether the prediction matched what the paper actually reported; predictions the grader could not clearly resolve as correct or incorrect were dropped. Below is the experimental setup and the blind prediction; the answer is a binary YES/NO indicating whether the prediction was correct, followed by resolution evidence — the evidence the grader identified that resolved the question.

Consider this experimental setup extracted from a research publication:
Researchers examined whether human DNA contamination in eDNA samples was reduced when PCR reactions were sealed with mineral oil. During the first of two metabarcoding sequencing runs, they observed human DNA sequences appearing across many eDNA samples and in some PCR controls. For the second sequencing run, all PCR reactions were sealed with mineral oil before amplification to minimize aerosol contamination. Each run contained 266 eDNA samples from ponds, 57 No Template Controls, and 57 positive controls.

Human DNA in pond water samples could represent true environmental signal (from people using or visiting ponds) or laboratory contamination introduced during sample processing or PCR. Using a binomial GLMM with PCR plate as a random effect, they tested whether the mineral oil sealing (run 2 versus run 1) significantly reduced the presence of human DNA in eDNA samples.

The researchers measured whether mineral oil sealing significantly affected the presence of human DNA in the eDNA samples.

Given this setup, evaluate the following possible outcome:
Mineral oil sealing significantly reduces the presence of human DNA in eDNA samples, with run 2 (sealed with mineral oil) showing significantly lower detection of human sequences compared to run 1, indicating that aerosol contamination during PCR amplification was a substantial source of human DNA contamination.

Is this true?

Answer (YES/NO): NO